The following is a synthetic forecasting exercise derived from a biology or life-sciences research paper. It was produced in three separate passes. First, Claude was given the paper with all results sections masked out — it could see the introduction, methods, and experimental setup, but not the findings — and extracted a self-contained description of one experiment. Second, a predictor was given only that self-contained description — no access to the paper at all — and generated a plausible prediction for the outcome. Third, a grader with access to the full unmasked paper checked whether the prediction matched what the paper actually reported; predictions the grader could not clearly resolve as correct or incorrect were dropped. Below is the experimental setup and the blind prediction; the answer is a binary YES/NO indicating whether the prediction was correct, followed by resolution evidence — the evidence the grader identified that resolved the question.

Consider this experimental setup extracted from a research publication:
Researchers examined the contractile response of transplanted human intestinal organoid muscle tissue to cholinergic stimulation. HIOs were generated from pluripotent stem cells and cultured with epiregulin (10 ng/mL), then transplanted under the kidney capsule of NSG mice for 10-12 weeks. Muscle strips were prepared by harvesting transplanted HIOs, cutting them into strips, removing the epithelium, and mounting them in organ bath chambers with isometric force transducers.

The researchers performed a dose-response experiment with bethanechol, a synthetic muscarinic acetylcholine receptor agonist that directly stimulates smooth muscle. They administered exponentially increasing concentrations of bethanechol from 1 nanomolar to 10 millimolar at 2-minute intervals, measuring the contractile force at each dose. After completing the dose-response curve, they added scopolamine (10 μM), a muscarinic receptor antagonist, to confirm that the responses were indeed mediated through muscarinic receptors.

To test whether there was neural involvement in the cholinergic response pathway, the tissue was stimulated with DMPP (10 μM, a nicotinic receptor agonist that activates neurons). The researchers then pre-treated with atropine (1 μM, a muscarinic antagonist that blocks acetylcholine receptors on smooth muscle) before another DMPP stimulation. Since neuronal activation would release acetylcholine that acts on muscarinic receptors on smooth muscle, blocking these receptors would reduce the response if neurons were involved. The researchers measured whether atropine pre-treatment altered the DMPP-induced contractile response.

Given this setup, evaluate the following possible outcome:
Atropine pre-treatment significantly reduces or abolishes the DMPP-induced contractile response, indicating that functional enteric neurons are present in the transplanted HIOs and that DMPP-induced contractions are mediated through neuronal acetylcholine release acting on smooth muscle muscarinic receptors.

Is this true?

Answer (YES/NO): YES